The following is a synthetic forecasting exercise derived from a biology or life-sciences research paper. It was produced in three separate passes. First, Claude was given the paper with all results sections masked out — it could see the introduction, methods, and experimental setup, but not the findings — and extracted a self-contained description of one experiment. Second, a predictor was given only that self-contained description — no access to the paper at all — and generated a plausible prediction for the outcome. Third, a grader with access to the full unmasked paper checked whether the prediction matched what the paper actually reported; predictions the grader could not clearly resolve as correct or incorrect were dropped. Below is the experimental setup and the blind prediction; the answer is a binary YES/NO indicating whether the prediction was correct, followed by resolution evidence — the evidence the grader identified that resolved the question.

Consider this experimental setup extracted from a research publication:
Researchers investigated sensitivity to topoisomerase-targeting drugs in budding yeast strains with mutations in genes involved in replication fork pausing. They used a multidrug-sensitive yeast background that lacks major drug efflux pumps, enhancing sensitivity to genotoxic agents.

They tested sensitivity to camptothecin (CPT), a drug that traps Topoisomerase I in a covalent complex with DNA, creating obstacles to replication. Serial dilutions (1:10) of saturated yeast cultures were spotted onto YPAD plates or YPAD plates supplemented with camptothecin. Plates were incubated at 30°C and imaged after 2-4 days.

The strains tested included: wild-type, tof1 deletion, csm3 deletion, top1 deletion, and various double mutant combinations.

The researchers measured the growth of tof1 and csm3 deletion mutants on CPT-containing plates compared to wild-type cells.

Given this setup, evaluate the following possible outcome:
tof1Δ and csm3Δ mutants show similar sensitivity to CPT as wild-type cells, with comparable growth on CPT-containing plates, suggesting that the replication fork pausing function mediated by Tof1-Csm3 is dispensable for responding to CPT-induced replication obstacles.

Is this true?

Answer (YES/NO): NO